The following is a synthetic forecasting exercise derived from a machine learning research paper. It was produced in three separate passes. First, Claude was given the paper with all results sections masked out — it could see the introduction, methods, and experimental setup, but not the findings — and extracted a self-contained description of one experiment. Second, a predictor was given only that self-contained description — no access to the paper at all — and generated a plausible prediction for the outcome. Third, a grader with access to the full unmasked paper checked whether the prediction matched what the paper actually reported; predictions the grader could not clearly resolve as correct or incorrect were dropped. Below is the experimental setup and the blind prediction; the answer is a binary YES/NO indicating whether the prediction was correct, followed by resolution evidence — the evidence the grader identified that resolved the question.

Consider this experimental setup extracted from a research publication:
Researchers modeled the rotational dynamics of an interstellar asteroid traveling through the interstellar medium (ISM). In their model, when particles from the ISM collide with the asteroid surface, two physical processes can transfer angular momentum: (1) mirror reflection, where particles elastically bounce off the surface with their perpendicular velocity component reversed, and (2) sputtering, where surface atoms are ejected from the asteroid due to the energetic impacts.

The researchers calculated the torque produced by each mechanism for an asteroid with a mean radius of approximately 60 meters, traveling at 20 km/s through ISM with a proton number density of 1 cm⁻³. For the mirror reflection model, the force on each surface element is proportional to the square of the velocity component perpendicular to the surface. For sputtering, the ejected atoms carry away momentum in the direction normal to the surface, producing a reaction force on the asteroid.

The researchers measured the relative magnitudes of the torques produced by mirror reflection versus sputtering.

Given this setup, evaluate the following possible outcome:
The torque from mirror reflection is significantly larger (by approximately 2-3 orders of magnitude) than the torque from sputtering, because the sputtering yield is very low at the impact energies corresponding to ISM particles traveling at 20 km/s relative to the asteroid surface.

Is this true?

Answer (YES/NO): NO